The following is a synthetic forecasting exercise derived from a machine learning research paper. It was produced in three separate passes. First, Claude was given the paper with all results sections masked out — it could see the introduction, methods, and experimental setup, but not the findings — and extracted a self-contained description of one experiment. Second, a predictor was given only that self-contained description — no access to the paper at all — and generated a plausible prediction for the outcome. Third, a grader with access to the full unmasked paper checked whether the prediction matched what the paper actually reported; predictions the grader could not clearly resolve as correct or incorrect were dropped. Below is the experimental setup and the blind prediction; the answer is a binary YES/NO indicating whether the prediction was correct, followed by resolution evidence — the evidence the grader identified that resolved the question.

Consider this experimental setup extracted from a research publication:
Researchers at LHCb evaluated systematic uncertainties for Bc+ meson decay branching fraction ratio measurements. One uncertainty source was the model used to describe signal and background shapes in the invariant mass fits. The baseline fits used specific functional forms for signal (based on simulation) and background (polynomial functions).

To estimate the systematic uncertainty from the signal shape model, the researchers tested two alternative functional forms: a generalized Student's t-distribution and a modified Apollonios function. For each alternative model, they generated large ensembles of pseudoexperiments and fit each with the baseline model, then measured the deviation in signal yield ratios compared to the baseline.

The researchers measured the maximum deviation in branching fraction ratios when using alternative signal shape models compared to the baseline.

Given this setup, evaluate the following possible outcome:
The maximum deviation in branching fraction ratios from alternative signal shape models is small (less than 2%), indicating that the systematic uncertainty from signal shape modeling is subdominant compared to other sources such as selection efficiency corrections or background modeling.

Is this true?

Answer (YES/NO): NO